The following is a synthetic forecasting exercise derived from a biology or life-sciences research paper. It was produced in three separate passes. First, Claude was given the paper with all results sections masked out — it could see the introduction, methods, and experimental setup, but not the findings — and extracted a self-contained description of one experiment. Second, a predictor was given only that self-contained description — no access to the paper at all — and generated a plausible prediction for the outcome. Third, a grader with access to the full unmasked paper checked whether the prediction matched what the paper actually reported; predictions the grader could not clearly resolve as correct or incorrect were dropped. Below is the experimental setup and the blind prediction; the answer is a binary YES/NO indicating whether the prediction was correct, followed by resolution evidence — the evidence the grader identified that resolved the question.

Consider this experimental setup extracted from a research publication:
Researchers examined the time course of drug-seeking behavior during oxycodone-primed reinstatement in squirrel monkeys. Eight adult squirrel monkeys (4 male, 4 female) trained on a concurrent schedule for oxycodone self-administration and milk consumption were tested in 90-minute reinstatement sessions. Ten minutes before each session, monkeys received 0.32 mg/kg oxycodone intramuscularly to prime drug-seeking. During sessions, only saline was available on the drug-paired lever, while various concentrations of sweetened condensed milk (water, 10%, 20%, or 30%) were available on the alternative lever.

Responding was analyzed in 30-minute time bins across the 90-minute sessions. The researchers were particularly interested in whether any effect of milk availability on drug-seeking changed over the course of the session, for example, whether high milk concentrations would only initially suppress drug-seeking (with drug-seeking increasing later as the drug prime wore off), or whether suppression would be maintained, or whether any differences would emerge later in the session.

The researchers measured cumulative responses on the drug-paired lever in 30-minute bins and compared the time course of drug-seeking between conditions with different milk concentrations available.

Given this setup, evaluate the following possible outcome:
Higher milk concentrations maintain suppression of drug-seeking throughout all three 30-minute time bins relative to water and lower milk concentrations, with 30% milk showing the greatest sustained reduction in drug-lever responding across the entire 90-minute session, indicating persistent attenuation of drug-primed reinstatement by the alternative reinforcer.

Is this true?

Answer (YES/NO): NO